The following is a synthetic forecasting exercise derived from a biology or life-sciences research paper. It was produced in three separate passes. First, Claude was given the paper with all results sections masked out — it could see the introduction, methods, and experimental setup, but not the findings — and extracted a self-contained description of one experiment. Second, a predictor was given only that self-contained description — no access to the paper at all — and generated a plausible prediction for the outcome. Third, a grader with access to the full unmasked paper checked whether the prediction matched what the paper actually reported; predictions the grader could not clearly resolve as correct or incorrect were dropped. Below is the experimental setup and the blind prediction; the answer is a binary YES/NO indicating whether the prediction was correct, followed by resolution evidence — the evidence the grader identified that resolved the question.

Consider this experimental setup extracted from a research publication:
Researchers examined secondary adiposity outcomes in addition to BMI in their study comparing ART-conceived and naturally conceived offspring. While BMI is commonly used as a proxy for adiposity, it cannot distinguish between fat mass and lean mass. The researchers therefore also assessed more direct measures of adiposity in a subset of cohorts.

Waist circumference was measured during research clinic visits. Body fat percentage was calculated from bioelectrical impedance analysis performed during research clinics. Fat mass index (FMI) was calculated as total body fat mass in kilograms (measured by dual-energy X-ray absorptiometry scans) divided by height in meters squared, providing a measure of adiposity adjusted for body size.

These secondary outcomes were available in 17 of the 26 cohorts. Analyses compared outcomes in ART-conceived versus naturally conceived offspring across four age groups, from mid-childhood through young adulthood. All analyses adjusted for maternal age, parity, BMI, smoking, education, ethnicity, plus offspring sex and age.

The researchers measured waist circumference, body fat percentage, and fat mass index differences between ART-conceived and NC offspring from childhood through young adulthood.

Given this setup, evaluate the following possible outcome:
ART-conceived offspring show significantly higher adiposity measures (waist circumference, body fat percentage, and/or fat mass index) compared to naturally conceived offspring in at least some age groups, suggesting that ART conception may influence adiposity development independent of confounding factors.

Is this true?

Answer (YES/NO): NO